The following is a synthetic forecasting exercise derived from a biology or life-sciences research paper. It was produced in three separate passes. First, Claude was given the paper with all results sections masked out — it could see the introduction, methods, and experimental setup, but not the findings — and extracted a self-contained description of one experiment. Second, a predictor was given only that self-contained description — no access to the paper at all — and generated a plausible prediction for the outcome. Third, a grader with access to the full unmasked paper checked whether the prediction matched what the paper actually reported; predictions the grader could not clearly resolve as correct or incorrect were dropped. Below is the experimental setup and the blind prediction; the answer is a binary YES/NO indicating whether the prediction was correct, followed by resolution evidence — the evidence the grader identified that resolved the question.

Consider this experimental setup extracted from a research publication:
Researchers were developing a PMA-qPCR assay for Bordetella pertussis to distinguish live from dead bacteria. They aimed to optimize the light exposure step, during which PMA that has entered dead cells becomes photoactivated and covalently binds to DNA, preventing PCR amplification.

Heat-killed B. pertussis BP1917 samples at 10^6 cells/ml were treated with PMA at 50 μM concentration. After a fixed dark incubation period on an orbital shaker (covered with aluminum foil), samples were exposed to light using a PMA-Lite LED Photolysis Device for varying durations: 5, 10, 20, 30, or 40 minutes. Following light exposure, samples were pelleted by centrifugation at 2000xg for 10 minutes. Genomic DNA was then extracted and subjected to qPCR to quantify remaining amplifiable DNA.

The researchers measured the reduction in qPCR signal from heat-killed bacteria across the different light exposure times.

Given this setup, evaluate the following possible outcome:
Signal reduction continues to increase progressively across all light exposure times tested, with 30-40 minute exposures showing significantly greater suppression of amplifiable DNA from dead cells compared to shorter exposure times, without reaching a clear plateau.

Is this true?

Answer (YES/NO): NO